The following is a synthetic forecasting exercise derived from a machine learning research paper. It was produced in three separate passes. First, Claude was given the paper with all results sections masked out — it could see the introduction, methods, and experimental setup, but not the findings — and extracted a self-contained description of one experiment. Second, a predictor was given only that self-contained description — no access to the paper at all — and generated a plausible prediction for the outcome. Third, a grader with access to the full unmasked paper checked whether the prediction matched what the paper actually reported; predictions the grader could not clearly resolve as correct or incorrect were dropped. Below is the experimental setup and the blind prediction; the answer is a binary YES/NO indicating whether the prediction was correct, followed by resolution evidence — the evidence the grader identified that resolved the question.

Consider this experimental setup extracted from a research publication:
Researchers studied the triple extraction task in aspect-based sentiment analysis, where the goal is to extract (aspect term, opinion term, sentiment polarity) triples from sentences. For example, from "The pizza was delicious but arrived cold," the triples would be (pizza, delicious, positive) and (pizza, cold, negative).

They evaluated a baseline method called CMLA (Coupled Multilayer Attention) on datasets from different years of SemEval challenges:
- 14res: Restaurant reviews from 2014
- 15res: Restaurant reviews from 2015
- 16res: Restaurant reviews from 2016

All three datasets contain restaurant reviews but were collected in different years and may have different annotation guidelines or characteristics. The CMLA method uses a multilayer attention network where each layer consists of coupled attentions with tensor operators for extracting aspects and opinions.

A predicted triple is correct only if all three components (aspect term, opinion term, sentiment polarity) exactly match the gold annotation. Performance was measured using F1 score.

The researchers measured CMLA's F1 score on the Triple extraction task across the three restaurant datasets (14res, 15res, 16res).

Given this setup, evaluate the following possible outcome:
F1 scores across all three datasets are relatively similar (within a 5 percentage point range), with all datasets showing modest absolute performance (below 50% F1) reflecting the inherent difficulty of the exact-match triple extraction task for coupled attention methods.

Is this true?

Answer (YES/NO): NO